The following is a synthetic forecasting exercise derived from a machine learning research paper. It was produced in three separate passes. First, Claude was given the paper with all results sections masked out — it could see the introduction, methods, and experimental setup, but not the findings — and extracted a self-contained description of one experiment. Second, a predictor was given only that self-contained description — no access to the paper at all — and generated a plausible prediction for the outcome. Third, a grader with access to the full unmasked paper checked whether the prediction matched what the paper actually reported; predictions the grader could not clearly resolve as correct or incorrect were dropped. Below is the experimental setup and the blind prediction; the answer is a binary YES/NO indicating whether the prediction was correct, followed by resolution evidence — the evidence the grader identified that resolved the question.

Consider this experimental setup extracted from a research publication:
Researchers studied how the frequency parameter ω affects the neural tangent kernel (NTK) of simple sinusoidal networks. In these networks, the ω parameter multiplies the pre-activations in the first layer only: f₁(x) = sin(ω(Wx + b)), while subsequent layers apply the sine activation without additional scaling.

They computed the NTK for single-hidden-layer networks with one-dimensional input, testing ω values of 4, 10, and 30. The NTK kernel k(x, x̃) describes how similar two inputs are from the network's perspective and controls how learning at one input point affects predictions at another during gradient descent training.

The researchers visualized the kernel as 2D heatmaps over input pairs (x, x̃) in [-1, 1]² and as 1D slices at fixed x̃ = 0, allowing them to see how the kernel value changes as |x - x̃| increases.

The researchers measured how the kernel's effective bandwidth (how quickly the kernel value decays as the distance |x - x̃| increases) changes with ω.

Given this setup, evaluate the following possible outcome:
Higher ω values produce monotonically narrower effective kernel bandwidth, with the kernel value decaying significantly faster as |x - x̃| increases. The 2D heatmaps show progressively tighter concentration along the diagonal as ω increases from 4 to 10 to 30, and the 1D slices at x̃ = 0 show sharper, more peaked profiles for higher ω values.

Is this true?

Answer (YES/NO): YES